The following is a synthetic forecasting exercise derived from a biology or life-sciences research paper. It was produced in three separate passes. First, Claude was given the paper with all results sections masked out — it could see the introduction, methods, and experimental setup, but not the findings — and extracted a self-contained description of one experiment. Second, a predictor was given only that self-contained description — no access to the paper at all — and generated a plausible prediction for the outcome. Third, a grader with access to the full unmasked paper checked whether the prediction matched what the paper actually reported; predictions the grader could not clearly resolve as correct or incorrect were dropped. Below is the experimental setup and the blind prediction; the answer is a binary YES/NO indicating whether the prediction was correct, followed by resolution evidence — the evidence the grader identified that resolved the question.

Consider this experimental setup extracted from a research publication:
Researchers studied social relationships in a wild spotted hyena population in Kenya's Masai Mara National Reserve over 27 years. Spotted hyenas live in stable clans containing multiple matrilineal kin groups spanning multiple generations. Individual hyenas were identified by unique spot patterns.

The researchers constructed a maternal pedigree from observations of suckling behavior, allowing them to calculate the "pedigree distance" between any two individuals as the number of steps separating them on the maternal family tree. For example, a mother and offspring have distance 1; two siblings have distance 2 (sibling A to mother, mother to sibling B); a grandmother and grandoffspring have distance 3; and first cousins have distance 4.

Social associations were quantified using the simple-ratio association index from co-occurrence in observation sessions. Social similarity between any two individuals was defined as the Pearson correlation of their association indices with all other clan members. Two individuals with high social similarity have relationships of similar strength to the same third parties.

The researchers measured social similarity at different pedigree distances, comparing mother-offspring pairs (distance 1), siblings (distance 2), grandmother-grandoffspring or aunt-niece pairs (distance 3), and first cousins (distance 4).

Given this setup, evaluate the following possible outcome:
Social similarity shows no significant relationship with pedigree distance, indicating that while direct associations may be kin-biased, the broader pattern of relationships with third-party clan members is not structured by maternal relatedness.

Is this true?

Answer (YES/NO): NO